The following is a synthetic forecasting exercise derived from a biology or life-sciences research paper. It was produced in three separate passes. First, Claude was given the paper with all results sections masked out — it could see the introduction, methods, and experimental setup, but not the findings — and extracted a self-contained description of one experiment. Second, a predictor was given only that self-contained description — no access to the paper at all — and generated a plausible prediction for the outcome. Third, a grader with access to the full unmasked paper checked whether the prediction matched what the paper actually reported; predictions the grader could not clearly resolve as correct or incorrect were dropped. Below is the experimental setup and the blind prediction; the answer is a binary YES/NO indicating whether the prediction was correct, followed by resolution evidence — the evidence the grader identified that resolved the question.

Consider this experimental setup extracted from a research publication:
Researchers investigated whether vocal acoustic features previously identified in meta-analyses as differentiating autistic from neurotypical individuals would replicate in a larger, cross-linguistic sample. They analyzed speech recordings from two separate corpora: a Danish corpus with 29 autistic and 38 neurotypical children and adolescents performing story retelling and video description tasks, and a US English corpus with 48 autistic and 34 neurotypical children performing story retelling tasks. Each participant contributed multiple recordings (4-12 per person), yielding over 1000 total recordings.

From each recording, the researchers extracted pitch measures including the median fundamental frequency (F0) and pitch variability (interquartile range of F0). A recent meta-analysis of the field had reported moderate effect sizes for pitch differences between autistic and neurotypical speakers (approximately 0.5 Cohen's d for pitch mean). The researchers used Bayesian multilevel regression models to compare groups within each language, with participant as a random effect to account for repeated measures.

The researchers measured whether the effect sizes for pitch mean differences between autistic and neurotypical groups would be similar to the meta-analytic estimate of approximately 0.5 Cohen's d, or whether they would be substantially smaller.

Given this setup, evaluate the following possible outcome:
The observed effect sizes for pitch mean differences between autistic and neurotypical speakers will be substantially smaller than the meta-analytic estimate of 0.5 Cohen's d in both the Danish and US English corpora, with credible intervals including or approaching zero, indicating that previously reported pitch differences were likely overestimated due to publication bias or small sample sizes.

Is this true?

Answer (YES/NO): NO